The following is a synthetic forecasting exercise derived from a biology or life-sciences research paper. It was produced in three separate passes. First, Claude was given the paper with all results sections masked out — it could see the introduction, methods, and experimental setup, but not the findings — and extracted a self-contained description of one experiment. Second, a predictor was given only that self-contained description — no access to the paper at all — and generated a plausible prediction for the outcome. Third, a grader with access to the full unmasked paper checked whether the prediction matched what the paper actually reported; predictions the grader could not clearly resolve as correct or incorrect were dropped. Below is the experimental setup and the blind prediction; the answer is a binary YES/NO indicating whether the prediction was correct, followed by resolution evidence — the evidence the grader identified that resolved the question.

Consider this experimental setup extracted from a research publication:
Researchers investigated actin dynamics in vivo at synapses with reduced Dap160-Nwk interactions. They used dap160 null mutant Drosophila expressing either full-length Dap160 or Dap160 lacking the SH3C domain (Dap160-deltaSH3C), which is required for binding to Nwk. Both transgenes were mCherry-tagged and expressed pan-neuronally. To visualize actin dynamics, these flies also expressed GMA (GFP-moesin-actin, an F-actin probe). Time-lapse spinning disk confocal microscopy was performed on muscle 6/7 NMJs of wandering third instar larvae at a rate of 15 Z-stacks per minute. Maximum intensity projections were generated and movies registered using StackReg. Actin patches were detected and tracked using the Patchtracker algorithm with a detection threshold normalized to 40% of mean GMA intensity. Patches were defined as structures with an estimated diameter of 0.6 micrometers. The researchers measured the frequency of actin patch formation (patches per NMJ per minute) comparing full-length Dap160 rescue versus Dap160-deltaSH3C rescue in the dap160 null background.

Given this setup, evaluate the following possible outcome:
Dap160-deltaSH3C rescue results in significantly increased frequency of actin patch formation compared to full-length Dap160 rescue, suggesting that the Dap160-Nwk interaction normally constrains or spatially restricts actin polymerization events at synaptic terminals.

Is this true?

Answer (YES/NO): YES